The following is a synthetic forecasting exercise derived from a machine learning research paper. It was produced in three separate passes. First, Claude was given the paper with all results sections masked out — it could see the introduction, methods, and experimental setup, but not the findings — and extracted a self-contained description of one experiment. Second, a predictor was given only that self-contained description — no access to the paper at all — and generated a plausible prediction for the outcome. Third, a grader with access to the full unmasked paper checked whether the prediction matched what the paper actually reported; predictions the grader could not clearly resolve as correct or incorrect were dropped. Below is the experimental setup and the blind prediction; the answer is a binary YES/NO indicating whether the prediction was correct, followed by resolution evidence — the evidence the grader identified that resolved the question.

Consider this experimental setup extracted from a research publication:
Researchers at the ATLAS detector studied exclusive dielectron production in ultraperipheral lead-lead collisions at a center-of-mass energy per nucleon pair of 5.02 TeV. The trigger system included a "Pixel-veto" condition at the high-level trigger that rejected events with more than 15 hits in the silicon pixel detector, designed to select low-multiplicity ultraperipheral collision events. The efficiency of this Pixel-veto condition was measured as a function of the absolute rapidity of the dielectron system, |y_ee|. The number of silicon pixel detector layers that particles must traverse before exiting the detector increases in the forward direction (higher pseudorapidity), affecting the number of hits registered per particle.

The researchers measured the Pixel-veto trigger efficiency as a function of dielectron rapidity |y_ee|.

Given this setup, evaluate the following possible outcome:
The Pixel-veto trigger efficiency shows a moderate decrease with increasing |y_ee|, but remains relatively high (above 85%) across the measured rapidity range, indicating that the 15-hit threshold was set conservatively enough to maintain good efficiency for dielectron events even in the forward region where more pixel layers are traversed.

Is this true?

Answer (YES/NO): NO